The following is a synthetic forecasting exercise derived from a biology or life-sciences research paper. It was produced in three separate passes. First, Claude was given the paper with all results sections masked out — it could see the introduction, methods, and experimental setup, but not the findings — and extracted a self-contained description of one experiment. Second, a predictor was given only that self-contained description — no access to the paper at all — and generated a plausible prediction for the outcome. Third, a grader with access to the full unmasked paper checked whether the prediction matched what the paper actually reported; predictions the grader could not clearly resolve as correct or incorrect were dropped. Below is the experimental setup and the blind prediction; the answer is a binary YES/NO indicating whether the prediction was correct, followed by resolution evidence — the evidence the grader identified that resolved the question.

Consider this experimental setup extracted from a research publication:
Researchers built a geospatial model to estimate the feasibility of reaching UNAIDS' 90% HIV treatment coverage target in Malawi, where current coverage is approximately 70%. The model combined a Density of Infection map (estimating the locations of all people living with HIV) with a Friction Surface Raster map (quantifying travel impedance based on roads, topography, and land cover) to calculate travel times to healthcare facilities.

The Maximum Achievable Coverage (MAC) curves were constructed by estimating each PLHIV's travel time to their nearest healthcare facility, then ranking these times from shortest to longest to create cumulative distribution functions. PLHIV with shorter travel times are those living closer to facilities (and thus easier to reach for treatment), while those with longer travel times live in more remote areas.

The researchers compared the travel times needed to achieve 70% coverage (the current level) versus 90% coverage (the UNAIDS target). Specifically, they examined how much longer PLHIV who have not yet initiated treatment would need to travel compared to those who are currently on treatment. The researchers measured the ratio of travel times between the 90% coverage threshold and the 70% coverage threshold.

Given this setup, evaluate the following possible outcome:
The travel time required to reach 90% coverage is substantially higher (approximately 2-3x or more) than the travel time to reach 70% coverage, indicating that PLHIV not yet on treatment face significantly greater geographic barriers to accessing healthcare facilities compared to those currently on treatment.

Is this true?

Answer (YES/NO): NO